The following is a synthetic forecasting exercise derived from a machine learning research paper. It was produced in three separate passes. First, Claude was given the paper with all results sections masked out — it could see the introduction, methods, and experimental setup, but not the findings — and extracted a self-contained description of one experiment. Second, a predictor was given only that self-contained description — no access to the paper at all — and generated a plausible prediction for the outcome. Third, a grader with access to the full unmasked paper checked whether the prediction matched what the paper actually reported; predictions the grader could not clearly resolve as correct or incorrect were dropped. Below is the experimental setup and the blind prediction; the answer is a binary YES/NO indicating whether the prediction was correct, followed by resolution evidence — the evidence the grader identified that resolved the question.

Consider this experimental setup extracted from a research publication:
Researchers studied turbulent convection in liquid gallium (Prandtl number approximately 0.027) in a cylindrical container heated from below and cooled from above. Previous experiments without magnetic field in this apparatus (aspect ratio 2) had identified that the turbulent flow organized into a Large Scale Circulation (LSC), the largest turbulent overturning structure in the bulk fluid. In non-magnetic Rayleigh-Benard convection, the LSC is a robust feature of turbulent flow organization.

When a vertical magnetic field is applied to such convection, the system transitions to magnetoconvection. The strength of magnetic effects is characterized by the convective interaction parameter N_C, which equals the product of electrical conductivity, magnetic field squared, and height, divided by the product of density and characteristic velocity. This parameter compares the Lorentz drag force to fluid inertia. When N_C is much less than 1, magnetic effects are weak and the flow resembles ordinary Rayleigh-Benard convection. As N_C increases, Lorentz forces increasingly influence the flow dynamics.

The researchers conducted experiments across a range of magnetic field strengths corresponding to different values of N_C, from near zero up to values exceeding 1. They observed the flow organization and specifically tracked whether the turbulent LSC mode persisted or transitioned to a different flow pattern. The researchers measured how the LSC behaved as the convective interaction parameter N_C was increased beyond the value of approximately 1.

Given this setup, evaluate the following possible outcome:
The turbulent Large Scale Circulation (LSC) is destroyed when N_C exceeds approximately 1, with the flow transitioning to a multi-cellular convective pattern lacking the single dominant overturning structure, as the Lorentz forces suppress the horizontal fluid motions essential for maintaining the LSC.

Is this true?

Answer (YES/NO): YES